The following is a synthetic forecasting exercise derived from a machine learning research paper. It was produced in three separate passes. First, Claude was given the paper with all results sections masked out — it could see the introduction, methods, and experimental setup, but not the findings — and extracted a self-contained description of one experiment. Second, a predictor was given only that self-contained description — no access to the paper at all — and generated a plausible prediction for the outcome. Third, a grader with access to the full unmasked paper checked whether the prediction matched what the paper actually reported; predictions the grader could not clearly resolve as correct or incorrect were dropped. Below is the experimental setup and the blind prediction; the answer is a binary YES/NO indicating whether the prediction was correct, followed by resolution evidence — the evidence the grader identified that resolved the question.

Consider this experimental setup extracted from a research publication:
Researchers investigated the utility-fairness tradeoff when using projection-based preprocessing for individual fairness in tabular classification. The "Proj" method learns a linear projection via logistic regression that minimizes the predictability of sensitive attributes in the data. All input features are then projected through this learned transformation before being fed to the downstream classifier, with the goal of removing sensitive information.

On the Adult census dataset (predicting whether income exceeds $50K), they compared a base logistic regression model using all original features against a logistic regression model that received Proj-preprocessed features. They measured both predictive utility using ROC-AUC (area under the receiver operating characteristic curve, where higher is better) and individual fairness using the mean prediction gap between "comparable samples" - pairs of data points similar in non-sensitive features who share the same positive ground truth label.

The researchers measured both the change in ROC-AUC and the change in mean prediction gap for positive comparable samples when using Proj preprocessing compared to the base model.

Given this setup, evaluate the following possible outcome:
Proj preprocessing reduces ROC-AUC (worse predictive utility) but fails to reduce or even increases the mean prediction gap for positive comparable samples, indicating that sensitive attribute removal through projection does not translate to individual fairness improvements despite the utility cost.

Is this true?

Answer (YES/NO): NO